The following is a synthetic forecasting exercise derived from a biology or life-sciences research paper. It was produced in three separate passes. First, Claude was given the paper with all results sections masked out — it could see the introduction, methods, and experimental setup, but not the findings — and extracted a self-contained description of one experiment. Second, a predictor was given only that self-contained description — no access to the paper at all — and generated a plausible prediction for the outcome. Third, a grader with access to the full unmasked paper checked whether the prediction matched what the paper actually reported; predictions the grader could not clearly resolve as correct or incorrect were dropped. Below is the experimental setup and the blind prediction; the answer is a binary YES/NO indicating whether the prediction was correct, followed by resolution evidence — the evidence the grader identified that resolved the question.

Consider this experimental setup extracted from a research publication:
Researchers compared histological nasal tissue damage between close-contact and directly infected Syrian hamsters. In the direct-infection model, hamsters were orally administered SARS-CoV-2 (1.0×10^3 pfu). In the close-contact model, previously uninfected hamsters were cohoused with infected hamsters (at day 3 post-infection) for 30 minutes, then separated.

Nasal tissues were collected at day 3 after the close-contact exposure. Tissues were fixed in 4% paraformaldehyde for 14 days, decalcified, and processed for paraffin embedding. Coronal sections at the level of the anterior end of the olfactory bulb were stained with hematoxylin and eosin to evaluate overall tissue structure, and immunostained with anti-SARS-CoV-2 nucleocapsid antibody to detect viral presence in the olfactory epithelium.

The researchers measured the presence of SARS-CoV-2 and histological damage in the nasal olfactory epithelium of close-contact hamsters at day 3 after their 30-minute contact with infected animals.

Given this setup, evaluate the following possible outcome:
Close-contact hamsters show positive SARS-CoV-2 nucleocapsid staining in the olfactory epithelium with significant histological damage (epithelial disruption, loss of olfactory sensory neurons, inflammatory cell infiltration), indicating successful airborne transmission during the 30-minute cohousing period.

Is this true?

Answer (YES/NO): NO